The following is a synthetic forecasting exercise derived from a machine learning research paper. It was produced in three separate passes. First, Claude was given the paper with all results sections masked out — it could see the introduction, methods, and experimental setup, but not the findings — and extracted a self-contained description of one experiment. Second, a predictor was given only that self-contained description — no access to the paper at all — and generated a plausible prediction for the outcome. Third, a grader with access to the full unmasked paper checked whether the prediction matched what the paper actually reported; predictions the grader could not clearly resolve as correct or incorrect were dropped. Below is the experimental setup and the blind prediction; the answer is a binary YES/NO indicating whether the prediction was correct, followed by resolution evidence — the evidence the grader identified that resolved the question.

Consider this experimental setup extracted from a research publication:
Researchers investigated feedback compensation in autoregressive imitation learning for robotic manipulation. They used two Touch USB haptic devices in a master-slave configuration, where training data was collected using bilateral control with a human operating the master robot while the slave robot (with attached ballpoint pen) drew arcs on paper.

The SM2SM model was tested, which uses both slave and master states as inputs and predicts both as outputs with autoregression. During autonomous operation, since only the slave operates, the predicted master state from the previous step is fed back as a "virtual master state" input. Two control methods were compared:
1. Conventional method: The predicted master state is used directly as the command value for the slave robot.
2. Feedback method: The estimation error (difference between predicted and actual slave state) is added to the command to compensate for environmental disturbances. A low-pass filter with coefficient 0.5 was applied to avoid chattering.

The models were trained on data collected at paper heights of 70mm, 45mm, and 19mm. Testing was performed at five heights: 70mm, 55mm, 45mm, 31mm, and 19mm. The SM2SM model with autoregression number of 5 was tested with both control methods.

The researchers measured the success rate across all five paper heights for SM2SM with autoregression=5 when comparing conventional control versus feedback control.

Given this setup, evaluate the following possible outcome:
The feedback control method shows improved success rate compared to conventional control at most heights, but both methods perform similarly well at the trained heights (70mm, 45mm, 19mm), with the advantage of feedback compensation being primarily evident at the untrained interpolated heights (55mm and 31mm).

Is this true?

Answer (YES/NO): NO